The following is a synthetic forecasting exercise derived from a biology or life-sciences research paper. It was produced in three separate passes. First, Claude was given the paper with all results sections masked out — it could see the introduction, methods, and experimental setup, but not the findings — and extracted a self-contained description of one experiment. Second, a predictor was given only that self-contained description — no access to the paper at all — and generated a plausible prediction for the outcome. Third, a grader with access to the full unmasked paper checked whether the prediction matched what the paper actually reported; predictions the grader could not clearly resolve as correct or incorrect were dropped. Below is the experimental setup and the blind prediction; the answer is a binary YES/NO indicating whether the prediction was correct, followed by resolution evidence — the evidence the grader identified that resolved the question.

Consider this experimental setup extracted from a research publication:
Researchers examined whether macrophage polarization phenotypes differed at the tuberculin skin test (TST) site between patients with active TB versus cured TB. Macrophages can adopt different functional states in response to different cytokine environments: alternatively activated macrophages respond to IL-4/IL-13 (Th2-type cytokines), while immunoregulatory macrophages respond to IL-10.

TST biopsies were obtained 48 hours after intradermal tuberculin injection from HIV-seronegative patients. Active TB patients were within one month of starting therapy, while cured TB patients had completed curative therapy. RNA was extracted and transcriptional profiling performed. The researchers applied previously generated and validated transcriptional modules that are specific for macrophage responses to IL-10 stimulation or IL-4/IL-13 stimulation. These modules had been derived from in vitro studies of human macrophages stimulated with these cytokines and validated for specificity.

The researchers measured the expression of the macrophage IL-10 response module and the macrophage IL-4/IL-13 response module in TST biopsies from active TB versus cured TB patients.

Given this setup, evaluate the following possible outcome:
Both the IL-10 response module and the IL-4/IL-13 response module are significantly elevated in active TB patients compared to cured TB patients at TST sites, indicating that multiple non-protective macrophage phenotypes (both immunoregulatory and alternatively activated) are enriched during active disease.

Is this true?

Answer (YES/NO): NO